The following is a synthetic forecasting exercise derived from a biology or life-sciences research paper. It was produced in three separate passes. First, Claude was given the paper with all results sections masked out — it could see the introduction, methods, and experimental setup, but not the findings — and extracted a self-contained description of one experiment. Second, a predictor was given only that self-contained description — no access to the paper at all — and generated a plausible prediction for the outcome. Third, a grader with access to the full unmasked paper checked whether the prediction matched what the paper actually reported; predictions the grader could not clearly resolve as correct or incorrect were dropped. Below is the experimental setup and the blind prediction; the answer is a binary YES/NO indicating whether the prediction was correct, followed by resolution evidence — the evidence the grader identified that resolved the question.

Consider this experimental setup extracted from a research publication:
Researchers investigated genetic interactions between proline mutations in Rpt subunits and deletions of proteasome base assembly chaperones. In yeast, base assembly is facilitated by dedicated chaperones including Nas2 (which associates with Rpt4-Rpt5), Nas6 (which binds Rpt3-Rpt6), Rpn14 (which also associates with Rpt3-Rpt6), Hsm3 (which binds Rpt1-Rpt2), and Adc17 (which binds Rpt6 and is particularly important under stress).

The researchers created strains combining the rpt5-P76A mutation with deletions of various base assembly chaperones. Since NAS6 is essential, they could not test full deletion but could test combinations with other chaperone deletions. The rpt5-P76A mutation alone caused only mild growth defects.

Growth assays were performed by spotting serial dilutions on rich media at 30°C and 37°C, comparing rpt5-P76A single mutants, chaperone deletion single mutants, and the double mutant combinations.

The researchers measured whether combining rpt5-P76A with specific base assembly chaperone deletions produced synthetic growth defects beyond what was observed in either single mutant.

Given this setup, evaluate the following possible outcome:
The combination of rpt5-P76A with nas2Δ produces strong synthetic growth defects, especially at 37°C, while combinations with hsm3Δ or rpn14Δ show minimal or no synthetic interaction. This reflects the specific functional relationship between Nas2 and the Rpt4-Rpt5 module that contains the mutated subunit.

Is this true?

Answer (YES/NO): NO